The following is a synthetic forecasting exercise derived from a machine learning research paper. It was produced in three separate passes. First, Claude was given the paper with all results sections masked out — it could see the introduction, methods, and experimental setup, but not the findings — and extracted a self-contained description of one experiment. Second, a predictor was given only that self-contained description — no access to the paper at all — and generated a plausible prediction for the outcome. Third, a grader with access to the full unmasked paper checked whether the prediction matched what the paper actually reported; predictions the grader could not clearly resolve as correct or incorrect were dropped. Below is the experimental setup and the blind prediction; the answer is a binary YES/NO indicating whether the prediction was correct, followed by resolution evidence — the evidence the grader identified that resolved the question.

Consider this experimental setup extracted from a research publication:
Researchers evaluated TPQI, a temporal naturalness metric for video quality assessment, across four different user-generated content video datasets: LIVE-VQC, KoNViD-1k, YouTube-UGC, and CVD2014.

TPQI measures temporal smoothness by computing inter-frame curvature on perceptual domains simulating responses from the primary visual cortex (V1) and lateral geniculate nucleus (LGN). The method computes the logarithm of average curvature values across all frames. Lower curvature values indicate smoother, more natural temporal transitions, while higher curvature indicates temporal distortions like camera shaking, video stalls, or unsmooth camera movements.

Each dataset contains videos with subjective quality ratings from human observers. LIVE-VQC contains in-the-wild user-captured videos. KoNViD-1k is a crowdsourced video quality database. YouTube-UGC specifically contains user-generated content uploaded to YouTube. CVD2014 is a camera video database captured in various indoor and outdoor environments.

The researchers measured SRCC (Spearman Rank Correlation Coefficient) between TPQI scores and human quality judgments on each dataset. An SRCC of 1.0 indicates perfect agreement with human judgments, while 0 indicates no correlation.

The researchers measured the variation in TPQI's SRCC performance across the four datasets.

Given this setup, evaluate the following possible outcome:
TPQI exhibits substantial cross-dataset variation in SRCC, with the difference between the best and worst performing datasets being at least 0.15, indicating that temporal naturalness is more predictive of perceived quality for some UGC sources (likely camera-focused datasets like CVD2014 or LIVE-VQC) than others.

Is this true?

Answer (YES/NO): YES